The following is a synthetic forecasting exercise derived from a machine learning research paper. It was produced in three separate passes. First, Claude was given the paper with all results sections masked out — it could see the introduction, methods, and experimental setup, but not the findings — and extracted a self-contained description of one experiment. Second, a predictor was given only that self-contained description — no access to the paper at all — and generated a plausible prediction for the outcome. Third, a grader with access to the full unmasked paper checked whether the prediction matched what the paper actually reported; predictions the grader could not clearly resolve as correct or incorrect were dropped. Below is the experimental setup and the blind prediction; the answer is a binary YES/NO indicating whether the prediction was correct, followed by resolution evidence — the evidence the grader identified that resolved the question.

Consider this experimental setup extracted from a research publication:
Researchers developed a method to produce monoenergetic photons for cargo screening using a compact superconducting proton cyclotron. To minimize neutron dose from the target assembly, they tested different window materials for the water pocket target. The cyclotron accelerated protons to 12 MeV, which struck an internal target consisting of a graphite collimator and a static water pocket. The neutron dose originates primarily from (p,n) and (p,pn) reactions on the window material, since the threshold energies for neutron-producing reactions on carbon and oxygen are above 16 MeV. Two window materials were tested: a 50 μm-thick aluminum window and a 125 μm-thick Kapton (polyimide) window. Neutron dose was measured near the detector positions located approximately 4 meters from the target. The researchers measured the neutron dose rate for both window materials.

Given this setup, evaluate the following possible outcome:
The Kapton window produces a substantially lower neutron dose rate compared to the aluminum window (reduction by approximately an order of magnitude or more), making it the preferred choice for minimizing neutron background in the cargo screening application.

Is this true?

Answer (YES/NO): YES